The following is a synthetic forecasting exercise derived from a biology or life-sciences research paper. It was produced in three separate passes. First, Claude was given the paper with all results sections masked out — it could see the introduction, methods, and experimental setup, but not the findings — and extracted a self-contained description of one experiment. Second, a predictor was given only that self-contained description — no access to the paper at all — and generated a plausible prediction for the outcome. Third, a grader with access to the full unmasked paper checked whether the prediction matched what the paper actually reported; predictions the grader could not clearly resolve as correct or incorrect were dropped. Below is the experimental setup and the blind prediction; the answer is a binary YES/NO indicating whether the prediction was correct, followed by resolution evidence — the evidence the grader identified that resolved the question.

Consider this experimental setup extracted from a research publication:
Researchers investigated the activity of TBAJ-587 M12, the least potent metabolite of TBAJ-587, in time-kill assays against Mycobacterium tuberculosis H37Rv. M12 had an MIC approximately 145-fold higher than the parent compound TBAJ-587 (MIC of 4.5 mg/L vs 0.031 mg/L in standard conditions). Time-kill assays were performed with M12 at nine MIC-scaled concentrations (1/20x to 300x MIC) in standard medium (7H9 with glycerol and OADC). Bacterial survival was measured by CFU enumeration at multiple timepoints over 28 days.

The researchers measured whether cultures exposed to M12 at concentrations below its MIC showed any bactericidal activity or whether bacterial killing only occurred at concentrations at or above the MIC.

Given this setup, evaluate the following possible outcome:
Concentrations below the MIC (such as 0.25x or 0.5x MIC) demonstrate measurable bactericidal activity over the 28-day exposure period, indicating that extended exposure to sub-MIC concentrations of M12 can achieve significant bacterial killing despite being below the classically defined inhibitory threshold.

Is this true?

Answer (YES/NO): NO